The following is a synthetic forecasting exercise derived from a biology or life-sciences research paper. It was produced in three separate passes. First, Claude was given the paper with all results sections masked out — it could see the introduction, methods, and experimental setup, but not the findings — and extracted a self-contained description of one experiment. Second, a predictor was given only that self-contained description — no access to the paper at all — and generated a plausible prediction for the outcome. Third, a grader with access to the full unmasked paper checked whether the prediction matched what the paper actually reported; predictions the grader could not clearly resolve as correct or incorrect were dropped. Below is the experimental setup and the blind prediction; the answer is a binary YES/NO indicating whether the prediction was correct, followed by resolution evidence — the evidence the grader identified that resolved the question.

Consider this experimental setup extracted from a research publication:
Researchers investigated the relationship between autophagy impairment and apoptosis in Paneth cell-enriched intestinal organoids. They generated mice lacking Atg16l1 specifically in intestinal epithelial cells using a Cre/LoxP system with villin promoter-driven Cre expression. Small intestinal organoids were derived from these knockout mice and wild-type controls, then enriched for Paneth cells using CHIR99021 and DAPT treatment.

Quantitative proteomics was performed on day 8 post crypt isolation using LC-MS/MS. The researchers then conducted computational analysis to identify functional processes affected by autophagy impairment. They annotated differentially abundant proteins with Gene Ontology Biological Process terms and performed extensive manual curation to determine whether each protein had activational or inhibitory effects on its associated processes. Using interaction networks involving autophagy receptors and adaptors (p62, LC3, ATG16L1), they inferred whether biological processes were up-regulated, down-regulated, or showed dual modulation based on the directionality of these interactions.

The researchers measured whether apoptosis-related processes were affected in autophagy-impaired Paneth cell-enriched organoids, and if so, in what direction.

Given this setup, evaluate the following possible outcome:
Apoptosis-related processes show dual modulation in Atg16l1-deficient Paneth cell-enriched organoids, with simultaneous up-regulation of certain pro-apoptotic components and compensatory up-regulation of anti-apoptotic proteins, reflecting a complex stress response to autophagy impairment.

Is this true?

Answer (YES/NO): NO